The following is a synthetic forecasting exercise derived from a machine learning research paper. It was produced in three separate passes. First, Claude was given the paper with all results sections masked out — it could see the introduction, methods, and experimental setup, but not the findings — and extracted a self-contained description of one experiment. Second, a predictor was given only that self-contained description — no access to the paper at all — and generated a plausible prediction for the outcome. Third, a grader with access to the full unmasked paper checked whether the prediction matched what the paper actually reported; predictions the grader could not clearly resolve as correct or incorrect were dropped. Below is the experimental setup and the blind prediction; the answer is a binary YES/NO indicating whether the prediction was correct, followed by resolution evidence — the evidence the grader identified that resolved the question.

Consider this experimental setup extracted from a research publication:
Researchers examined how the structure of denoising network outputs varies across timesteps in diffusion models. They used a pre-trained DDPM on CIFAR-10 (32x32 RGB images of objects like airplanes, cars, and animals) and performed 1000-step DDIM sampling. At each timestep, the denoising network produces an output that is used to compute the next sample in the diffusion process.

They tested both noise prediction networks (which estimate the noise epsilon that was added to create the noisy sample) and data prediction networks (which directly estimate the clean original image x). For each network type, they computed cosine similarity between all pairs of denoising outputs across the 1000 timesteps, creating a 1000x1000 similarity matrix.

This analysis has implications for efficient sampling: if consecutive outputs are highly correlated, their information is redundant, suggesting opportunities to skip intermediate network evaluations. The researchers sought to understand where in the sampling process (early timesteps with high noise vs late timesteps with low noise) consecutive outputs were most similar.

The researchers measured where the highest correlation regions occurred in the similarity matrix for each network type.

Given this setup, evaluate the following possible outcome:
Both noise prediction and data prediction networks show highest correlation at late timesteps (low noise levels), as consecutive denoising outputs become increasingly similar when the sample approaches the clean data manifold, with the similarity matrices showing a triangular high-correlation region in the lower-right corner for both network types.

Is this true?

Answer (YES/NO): NO